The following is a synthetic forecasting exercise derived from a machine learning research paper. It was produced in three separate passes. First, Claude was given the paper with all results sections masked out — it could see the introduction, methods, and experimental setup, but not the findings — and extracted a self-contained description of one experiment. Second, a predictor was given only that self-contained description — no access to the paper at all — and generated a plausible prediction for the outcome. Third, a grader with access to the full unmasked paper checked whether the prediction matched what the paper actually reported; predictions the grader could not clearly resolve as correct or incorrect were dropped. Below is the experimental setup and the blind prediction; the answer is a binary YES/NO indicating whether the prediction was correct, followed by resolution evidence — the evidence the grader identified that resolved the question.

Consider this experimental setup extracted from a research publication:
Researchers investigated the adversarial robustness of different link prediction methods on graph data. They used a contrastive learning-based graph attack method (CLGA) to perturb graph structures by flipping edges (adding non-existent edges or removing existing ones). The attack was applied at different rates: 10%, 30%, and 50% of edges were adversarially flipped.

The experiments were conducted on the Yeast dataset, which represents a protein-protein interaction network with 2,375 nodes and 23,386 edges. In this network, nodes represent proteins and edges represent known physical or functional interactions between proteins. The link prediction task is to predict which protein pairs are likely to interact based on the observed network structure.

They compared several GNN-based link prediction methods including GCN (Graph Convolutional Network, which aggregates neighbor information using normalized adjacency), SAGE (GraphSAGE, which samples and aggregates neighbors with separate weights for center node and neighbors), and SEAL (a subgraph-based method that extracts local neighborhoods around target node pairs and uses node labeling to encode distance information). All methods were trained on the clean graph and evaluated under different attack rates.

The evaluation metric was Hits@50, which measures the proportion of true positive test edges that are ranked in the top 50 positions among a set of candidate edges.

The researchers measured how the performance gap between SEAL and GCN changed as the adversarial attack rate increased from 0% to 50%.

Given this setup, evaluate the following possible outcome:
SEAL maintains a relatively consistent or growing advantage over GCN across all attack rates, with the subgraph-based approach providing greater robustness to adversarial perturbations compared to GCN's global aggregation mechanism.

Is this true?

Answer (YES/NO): NO